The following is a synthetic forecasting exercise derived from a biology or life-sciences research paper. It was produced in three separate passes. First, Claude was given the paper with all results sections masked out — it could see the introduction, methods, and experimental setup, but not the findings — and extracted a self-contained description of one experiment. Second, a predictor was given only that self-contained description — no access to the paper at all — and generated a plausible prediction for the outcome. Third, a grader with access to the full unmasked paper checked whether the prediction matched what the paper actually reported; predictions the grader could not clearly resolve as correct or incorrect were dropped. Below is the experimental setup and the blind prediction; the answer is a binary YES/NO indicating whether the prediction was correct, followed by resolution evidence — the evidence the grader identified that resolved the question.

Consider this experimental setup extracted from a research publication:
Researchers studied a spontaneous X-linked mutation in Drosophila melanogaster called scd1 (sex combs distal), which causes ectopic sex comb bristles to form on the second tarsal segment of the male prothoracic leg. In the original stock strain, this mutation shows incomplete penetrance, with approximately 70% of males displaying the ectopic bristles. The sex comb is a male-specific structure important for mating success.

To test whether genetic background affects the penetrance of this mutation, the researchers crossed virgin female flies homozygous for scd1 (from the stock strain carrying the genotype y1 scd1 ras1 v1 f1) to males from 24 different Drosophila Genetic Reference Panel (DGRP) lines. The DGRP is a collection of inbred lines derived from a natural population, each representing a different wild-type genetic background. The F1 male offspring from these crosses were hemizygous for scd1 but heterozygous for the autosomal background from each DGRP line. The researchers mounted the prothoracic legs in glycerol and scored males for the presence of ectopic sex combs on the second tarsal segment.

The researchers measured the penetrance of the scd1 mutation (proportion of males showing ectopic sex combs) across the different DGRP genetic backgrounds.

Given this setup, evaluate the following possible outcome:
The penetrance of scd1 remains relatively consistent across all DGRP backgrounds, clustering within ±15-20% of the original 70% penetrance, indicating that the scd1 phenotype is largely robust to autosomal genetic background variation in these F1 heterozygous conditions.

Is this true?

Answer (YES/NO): NO